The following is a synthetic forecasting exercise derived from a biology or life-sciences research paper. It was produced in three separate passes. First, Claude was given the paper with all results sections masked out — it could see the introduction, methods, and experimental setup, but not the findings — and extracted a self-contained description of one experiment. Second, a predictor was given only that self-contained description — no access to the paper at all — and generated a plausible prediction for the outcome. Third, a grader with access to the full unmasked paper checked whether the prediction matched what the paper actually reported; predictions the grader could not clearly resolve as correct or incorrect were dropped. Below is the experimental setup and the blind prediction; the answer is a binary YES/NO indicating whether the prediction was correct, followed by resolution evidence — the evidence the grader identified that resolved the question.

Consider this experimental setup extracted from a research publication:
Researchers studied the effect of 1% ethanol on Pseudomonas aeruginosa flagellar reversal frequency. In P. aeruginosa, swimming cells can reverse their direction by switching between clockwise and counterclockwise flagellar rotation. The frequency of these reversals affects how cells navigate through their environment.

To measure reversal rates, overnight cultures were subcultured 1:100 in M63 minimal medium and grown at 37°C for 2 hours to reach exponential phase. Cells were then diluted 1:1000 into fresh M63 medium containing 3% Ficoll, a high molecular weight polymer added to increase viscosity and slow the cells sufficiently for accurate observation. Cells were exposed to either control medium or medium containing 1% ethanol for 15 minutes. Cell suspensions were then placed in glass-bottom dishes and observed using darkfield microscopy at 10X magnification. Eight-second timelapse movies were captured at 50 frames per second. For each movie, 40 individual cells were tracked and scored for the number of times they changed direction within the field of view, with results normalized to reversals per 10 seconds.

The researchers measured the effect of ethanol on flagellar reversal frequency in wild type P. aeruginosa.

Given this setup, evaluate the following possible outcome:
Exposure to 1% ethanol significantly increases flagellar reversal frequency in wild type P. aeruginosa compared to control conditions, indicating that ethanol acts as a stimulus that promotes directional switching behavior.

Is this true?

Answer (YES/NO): YES